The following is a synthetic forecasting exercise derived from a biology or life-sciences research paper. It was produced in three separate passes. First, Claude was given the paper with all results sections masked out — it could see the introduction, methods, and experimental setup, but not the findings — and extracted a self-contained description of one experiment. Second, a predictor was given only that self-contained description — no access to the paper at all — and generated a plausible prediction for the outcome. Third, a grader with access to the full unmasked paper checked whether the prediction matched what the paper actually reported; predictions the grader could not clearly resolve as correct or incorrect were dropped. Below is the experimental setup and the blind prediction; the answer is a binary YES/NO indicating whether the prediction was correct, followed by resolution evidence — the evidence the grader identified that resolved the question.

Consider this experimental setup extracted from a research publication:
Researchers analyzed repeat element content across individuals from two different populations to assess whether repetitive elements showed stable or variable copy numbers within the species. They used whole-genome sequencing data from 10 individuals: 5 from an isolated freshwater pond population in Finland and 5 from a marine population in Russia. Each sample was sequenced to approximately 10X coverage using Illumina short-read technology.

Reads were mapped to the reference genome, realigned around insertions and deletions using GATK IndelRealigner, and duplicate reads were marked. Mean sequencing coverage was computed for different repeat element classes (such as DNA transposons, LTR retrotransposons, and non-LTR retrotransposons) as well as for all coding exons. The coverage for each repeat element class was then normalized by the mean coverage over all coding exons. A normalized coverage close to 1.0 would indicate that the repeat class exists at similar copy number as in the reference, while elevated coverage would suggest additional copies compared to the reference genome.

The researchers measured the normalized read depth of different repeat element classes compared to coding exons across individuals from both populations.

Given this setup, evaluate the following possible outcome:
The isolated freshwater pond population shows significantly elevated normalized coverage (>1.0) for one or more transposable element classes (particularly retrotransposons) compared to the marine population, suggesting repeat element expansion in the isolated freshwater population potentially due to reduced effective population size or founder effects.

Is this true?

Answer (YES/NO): YES